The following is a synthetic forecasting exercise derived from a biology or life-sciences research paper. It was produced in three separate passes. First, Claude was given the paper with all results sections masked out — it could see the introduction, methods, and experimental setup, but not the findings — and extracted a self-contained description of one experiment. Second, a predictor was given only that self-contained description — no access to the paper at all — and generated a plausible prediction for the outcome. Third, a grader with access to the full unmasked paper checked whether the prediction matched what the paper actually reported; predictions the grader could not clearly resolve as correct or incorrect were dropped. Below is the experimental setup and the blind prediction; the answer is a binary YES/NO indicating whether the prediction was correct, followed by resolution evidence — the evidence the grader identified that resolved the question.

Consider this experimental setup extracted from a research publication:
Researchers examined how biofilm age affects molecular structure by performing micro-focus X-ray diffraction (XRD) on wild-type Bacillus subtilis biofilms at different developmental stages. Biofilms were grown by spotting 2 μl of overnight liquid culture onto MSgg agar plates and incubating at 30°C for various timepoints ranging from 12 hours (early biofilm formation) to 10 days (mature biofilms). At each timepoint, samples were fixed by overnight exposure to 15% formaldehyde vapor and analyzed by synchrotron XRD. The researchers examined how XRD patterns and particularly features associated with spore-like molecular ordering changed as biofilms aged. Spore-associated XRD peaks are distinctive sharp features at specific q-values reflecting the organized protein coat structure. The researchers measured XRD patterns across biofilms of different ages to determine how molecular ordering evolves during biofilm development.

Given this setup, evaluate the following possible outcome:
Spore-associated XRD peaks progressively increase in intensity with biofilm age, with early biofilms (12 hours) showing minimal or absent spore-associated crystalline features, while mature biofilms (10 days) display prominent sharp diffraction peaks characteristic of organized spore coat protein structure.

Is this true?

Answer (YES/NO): NO